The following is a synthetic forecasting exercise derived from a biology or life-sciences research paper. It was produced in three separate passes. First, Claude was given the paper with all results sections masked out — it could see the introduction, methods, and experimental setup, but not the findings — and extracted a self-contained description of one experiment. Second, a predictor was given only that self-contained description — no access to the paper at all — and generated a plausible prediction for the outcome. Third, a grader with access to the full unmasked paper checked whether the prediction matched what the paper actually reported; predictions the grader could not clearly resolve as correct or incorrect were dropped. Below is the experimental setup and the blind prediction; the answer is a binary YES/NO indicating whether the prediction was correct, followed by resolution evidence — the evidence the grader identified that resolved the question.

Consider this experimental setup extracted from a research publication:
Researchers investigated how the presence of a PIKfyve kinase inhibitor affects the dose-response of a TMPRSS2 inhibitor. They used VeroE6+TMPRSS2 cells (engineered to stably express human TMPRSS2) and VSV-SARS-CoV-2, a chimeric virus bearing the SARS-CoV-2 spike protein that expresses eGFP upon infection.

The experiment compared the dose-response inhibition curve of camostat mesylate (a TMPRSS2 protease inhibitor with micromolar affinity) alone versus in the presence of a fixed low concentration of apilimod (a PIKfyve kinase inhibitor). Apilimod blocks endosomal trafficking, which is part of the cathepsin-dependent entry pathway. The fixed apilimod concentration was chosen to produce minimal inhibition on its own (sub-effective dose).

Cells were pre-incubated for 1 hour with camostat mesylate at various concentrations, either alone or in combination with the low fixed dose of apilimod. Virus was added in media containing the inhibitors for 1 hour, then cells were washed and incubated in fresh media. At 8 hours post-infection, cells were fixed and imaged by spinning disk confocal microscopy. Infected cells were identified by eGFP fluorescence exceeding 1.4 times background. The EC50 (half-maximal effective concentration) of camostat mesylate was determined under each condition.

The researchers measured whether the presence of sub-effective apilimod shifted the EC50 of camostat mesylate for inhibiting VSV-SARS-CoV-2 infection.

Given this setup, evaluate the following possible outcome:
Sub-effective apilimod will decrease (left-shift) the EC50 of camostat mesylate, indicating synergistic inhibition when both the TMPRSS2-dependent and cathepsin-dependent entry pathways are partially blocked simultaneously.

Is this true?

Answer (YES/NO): YES